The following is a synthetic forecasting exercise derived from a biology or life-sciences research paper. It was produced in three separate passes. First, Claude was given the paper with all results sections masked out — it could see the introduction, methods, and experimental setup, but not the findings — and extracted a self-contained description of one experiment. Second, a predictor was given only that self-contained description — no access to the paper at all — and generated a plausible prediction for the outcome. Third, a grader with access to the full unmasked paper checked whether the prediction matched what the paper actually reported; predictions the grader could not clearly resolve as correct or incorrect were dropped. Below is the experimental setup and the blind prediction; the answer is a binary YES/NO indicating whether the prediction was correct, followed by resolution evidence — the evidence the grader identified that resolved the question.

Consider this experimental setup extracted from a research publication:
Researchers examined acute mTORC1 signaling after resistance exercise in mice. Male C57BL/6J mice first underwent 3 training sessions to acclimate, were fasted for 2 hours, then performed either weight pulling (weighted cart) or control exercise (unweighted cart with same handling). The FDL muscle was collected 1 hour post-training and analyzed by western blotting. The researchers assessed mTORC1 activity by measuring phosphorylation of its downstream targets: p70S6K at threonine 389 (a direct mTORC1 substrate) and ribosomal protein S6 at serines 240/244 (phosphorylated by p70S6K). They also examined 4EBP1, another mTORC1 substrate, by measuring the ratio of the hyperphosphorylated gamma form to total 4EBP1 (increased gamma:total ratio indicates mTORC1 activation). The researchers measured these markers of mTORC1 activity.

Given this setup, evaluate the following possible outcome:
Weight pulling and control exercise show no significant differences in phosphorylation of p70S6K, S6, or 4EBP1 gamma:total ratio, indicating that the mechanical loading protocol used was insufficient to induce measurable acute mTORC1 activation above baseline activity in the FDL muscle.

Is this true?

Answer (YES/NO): NO